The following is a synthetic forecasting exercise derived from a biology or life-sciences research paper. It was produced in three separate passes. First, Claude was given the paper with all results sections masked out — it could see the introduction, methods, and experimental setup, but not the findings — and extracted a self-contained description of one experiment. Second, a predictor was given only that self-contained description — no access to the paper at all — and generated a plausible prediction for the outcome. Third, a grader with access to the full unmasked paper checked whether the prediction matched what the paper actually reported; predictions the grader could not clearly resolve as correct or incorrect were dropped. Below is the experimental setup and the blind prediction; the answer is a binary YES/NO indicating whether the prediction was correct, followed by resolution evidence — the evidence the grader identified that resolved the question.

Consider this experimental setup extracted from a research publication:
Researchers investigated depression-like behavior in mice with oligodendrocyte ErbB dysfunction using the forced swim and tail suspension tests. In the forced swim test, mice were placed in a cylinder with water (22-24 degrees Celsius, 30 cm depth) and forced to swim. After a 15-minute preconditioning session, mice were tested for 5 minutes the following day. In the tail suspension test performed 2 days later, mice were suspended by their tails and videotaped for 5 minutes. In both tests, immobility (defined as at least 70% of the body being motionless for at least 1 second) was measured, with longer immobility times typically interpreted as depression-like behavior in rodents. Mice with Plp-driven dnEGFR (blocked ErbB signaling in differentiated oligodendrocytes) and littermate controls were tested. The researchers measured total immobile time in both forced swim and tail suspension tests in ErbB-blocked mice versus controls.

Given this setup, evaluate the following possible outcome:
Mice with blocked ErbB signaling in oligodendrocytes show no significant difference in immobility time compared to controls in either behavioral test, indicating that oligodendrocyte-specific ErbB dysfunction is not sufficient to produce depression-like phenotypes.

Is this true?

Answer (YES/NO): YES